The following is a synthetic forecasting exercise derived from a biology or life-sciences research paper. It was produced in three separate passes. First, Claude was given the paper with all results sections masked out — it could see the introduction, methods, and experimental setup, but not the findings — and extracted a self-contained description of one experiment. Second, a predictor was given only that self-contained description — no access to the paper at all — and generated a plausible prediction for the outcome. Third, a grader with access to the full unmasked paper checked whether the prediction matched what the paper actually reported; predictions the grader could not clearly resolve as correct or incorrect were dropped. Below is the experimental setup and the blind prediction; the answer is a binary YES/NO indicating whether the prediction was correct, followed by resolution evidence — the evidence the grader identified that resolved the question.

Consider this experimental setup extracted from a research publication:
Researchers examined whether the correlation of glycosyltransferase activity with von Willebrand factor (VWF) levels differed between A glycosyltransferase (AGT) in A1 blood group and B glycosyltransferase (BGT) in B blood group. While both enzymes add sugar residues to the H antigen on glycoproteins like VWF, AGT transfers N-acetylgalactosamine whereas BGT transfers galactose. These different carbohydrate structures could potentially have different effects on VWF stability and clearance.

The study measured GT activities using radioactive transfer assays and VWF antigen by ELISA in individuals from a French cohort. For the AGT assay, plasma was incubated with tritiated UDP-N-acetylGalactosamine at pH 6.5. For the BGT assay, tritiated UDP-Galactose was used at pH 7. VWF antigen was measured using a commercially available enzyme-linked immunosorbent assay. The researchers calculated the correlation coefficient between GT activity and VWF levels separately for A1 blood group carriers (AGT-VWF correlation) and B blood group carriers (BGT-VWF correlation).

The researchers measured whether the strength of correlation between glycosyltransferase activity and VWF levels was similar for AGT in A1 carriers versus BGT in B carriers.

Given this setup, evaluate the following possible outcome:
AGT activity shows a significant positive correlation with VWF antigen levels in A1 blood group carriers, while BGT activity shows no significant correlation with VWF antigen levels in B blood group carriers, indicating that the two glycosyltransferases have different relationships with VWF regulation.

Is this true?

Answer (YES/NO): NO